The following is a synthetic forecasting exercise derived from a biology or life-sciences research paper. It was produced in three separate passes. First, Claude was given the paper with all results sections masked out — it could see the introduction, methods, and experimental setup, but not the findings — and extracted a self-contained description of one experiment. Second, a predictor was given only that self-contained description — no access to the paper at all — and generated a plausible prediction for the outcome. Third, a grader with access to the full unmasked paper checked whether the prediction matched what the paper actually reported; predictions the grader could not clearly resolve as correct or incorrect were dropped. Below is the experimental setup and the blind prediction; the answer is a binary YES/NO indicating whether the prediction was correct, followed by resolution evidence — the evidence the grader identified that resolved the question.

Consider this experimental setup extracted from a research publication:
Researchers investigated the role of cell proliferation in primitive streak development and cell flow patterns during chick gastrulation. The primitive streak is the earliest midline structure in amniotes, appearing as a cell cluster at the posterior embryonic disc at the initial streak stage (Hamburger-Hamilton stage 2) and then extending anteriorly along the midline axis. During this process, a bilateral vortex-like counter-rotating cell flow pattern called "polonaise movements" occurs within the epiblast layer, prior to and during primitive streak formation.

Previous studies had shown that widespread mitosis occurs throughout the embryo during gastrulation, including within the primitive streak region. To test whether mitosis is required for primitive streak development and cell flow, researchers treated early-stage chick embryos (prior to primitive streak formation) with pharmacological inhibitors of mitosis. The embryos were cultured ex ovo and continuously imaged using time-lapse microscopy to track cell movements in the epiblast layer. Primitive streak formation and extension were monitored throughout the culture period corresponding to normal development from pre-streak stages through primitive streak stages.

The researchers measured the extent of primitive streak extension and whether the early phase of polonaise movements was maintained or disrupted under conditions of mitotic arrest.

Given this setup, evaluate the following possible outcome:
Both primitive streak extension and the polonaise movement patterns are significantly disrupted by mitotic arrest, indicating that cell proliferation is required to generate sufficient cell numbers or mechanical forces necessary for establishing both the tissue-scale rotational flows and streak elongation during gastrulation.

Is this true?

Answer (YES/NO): NO